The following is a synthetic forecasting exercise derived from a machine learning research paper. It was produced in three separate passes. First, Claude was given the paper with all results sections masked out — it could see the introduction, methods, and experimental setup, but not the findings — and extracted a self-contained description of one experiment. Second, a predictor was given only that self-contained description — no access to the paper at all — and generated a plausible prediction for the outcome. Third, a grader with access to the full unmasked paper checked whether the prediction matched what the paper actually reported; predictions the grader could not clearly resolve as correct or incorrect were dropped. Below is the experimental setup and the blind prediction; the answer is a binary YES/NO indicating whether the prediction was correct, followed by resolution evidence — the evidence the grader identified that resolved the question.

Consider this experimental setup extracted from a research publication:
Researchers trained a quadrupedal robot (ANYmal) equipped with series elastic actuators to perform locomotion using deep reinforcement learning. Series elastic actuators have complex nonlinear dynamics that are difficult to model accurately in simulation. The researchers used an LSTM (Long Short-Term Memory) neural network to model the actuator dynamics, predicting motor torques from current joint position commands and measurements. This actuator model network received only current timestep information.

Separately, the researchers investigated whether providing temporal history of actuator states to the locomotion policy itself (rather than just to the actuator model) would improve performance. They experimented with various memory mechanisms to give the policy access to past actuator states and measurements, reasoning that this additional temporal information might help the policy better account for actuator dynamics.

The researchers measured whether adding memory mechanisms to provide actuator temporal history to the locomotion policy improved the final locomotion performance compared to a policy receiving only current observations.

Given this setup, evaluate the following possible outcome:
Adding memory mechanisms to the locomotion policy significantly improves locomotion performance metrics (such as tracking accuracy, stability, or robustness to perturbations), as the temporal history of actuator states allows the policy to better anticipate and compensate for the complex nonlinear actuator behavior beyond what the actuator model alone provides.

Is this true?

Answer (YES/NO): NO